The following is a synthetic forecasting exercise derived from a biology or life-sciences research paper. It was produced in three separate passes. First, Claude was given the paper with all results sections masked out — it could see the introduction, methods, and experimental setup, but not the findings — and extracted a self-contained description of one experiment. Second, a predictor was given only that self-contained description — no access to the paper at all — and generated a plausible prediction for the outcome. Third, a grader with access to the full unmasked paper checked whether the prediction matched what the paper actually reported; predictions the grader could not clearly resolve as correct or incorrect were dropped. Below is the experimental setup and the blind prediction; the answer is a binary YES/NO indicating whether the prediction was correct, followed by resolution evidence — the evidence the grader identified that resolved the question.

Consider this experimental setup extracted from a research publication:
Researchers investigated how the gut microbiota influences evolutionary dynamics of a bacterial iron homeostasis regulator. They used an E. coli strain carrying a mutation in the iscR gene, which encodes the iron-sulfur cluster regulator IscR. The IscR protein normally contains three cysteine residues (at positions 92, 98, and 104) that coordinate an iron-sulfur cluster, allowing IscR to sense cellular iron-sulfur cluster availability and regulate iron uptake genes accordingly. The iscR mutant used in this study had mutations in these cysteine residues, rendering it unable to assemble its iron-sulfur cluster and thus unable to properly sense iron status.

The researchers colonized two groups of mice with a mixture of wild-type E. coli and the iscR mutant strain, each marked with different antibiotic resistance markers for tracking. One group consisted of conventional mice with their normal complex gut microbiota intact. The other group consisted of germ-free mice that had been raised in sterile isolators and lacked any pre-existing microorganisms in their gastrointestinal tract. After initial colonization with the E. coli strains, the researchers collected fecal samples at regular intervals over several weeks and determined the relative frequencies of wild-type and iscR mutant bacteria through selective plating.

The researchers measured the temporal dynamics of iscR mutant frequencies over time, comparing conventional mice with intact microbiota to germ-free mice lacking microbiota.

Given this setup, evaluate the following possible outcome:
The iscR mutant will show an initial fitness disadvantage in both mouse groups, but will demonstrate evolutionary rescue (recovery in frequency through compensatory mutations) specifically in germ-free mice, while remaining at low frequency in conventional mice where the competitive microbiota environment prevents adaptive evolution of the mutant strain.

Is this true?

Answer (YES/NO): NO